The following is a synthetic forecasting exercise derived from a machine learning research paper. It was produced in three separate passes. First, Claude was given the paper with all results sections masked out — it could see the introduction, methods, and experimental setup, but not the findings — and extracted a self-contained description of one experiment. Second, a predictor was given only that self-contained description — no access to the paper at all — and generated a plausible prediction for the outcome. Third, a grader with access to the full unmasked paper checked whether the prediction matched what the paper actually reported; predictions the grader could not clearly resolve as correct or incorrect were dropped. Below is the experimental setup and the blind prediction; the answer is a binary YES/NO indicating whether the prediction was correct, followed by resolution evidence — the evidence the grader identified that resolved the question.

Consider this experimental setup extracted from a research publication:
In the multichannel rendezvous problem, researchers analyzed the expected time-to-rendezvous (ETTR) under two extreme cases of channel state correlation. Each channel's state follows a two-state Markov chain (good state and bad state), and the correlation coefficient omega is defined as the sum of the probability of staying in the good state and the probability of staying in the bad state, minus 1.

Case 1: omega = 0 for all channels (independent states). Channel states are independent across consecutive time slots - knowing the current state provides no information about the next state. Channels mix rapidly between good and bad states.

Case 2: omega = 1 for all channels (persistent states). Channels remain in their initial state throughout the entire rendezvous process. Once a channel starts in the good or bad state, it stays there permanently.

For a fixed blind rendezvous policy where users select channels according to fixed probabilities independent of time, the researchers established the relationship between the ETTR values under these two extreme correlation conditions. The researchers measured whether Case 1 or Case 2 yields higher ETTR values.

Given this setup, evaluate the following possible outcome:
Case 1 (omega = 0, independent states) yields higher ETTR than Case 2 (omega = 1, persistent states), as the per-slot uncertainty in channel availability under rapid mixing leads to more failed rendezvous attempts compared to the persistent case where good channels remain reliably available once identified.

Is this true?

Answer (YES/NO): NO